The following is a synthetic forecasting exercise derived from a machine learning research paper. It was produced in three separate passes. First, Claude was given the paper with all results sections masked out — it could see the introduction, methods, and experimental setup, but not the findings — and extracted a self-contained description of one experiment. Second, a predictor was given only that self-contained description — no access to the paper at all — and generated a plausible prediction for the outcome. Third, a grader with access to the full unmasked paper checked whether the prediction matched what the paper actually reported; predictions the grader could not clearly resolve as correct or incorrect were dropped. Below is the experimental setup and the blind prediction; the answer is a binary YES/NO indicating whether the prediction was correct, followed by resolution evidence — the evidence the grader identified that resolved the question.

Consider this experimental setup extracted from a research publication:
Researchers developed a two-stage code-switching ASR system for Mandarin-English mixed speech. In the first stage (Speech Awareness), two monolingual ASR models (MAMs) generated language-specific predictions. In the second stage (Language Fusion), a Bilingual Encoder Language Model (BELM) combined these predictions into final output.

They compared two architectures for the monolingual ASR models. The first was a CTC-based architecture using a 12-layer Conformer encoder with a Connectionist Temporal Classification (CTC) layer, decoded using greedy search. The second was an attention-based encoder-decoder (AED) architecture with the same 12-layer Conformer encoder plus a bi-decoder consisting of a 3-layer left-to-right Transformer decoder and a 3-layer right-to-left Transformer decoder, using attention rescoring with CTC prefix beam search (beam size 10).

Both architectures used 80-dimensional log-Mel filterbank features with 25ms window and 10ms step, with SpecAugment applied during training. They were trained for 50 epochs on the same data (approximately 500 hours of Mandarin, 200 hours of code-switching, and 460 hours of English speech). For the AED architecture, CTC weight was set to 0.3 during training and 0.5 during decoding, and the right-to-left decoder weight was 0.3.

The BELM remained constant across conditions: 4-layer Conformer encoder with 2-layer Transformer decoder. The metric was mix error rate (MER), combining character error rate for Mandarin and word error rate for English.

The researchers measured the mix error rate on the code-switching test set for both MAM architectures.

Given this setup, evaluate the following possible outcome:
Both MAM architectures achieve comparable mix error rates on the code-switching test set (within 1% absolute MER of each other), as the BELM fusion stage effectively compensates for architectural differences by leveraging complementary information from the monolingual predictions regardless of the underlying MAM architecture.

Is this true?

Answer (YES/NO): NO